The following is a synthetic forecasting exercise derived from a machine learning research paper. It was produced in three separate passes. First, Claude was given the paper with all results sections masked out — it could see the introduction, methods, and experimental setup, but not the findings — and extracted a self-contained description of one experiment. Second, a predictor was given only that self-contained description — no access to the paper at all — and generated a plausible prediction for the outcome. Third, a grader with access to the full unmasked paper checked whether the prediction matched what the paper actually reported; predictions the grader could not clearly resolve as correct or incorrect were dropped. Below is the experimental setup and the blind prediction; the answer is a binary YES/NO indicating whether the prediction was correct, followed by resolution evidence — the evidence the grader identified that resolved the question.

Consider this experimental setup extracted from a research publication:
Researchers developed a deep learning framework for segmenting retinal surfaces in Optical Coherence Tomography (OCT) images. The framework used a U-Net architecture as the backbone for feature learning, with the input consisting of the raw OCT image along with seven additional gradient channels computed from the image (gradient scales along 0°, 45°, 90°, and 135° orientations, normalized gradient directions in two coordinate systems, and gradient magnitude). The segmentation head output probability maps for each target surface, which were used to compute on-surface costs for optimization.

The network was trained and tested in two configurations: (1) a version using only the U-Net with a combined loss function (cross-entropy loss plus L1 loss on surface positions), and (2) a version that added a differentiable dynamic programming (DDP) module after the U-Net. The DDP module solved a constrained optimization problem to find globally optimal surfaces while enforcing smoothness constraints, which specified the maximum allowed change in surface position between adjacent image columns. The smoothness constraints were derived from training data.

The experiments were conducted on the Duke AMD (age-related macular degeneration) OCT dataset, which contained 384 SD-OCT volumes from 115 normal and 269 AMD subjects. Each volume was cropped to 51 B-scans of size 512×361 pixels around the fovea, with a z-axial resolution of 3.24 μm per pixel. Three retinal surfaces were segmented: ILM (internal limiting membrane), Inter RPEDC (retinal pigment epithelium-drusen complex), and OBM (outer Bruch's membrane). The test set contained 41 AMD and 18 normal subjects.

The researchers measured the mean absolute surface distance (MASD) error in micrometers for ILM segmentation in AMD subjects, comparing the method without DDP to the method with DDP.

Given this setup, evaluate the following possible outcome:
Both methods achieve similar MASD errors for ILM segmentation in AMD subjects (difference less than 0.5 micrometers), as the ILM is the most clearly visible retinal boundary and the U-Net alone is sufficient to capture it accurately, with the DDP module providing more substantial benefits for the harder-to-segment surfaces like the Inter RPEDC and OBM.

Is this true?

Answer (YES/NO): NO